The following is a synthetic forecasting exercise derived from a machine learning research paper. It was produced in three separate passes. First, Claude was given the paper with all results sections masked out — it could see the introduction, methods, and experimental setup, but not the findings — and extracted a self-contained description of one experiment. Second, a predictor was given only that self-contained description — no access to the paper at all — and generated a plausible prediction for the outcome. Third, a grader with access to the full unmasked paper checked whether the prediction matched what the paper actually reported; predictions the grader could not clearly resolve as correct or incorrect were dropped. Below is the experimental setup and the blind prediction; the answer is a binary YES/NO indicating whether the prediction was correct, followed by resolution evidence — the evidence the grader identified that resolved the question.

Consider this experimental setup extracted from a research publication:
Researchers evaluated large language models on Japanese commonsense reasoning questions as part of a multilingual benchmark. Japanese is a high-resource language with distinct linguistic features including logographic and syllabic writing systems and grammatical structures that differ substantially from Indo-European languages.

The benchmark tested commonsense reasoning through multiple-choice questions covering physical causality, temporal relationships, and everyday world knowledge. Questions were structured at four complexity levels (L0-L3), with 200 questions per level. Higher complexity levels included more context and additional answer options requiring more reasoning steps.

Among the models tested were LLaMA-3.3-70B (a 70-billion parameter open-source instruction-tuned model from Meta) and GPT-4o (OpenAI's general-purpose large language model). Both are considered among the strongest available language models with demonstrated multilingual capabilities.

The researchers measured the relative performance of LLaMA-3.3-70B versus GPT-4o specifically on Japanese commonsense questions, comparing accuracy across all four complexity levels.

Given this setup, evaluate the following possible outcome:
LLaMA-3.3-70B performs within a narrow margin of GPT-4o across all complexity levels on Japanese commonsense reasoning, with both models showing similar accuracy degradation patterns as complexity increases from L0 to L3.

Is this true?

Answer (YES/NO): NO